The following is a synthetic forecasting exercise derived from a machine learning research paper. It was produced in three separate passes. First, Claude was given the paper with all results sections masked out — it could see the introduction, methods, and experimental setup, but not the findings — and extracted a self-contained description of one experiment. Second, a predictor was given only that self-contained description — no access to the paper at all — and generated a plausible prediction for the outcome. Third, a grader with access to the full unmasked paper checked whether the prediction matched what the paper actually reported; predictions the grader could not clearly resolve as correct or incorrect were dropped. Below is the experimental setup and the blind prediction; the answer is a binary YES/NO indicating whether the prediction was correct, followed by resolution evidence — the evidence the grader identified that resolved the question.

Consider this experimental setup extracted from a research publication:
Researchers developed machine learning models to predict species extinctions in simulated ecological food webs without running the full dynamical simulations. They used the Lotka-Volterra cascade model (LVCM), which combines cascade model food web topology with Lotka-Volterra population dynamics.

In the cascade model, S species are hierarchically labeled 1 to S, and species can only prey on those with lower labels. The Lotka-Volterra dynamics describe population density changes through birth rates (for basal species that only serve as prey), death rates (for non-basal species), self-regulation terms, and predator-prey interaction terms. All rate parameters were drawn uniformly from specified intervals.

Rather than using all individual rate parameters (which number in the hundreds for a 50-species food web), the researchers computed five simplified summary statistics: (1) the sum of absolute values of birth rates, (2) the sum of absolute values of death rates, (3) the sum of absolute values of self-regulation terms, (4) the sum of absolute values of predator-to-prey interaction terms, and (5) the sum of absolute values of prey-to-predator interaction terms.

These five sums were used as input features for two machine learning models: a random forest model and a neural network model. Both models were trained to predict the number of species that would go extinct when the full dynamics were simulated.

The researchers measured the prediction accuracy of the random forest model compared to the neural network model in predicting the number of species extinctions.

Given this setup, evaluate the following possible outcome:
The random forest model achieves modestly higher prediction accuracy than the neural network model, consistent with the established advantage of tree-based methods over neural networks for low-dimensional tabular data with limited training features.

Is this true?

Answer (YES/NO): YES